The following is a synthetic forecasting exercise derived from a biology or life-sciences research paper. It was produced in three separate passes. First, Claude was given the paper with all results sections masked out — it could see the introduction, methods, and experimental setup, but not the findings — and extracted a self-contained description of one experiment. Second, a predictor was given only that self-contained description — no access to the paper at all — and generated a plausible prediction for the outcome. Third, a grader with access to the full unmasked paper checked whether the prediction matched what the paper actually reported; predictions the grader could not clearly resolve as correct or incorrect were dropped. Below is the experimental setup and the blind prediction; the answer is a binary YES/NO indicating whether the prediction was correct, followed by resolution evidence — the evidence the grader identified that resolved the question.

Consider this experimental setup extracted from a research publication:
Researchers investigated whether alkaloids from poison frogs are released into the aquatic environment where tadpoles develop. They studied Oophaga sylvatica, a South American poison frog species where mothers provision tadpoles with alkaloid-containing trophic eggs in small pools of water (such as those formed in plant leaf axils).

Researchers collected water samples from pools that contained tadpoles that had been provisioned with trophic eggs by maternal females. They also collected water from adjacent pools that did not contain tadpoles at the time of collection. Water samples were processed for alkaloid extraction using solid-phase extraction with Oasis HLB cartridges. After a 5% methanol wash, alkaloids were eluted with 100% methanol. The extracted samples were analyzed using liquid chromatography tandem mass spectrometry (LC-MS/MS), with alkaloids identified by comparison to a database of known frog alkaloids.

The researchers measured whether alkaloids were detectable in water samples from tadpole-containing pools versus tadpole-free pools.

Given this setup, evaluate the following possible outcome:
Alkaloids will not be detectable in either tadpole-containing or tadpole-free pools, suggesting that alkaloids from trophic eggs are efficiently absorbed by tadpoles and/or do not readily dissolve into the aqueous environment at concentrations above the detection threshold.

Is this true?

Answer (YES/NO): NO